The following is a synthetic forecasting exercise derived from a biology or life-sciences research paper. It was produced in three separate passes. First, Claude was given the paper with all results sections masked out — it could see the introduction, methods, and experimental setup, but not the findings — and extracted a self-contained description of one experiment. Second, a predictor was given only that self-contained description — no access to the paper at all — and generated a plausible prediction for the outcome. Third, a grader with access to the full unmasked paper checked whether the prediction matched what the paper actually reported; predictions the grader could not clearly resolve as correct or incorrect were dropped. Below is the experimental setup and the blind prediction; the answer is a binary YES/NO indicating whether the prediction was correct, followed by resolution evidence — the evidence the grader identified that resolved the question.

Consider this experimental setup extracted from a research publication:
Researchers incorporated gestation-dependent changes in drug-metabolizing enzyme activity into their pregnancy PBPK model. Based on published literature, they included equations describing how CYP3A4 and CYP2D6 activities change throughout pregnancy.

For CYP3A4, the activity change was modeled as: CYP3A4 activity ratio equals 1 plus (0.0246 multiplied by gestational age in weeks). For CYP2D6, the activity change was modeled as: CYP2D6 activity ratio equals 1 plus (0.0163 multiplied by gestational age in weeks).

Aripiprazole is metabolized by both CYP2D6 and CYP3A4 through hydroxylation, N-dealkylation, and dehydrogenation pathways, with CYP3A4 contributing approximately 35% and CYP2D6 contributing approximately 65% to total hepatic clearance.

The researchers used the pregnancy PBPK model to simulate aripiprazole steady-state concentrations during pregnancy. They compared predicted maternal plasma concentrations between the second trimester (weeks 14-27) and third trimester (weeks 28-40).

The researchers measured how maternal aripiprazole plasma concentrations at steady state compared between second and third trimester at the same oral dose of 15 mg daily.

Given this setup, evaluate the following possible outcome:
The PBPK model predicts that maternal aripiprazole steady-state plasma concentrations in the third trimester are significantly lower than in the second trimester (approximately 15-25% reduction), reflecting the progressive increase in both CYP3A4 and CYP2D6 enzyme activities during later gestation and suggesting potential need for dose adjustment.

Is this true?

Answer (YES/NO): NO